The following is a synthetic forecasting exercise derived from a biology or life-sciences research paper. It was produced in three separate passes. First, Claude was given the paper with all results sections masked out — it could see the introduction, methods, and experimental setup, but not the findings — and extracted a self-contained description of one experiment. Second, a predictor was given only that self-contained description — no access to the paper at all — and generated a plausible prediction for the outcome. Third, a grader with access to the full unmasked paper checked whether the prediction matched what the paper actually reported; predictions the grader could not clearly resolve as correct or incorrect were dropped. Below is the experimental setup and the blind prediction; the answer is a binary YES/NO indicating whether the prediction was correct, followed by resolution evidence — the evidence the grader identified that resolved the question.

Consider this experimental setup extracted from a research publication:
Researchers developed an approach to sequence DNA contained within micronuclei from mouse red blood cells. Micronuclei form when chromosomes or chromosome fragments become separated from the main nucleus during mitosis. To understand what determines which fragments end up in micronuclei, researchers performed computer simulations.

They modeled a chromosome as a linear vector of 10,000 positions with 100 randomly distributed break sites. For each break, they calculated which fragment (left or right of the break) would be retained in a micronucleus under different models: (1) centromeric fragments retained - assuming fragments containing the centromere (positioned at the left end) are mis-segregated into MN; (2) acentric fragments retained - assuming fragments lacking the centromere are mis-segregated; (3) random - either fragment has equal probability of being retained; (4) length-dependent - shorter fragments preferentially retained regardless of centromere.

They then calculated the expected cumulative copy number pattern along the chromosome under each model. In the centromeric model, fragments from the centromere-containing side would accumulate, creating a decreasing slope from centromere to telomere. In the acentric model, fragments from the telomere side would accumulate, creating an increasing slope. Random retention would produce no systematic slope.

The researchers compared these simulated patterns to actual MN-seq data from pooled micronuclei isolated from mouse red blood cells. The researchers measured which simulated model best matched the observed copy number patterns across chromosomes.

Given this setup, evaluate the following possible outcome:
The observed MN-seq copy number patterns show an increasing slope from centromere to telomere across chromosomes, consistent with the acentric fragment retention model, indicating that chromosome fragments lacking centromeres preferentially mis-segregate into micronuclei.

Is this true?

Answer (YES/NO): YES